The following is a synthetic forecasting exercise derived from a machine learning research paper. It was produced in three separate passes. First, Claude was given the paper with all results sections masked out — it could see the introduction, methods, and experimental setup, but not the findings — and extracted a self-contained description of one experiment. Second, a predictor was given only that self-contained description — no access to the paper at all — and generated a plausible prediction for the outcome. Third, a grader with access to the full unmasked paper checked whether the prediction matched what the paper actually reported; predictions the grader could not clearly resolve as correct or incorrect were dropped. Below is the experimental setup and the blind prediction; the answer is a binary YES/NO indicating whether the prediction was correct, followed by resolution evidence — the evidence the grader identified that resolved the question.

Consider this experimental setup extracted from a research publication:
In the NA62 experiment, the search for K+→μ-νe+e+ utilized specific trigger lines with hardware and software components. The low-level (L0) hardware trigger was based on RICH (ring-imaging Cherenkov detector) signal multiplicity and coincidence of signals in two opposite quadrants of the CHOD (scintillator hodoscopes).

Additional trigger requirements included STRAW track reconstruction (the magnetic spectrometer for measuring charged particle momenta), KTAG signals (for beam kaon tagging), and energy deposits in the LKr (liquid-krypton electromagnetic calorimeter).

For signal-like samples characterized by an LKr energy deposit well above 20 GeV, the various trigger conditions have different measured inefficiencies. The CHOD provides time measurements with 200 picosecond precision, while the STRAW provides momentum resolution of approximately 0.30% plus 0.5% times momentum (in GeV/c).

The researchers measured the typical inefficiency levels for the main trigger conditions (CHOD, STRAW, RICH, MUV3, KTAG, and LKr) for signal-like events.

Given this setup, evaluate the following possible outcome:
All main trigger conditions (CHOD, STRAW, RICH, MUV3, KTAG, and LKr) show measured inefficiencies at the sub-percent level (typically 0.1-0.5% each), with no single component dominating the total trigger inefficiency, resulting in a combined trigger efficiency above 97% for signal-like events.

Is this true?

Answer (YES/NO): NO